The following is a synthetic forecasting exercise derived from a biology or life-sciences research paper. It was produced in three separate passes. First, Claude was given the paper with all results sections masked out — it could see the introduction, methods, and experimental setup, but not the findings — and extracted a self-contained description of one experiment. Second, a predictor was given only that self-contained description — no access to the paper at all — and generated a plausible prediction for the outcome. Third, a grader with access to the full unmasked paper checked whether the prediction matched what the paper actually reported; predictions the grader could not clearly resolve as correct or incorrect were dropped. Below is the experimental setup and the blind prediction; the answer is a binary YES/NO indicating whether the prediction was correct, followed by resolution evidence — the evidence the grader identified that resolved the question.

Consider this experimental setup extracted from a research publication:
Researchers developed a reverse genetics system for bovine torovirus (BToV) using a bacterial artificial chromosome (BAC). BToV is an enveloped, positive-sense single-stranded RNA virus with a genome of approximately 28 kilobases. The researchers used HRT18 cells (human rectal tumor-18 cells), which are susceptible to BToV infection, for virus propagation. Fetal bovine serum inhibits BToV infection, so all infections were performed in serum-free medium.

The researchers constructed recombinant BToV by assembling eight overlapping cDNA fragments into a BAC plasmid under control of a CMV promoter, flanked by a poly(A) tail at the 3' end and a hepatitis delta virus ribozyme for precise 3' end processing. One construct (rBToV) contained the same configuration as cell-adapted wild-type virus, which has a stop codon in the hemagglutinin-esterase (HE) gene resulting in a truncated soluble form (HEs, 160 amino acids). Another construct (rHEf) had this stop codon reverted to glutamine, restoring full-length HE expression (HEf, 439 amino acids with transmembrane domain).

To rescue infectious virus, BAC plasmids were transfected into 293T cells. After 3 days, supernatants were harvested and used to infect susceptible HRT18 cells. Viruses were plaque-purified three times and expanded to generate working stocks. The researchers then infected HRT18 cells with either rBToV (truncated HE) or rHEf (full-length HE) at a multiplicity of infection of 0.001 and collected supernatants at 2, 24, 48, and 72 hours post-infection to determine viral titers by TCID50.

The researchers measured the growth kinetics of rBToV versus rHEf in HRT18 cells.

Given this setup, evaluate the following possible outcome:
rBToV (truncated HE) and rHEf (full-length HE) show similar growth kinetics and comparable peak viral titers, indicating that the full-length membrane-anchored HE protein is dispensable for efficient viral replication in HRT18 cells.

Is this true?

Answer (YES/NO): YES